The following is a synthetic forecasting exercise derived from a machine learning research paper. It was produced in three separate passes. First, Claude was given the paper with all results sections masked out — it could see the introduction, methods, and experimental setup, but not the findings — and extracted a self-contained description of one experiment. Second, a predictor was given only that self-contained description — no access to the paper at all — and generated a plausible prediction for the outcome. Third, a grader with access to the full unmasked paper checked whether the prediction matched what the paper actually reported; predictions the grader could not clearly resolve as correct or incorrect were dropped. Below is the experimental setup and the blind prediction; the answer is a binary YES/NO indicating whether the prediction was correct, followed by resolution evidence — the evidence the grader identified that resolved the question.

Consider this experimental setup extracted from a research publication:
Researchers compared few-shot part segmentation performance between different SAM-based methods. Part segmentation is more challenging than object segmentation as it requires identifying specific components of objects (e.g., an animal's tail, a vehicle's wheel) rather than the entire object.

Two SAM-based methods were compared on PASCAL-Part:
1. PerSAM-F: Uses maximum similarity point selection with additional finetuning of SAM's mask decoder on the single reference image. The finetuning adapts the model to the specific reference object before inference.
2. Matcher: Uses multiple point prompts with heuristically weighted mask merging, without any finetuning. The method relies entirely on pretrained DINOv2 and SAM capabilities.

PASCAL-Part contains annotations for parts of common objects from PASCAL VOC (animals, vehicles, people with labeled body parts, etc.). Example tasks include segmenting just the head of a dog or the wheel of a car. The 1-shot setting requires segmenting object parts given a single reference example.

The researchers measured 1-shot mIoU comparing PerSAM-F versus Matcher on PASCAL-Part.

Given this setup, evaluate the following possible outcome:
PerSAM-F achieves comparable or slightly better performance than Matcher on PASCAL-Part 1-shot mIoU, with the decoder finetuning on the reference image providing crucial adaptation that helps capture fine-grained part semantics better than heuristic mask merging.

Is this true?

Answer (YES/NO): NO